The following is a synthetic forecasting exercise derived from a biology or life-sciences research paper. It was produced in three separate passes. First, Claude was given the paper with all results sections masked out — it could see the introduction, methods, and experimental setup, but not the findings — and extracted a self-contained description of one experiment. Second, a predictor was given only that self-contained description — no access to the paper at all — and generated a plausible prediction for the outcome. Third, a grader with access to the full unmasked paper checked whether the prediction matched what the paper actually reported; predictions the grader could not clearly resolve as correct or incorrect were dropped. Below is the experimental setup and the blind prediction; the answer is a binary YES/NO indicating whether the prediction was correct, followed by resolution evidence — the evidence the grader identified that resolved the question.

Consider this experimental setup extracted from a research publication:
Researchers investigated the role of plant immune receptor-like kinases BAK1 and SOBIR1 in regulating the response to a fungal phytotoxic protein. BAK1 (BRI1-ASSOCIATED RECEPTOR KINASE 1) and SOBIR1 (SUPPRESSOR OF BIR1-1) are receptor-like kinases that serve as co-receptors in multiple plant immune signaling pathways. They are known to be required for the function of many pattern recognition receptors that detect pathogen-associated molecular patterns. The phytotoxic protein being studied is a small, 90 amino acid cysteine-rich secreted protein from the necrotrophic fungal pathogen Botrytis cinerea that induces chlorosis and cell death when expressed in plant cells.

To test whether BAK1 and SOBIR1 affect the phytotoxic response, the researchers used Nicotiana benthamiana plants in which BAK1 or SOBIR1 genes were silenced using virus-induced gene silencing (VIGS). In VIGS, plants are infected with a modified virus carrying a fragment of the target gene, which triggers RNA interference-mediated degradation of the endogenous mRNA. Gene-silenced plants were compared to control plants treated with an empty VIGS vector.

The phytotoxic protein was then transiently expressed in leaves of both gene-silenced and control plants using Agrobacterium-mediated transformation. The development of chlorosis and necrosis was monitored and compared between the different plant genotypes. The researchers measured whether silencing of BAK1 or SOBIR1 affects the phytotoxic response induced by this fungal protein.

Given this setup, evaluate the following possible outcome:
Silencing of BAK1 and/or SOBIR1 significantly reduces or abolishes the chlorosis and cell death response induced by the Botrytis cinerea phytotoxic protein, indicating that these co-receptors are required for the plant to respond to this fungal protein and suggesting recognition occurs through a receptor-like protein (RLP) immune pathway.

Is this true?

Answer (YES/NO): NO